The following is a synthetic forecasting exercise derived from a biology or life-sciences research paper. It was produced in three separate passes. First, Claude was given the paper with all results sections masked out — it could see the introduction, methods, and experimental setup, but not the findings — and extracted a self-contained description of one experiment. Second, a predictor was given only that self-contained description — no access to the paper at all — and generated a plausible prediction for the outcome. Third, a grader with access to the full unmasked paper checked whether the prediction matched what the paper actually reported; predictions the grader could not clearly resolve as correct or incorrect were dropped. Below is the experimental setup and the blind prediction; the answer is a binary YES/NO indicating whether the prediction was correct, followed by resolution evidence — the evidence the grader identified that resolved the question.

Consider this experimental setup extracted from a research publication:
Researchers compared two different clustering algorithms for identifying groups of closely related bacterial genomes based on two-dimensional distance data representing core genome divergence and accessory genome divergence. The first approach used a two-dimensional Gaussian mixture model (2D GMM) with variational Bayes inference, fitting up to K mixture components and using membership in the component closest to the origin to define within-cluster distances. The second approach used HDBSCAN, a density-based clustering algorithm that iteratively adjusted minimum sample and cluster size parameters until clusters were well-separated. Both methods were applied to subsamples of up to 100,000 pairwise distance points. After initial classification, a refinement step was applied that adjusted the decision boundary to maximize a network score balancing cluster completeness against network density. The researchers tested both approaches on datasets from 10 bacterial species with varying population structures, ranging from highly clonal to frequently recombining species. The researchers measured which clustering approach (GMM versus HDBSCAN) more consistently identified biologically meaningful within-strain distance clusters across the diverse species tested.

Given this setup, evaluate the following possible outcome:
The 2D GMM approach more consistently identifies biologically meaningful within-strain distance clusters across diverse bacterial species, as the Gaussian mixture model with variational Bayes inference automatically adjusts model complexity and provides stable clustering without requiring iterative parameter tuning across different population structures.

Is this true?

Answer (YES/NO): NO